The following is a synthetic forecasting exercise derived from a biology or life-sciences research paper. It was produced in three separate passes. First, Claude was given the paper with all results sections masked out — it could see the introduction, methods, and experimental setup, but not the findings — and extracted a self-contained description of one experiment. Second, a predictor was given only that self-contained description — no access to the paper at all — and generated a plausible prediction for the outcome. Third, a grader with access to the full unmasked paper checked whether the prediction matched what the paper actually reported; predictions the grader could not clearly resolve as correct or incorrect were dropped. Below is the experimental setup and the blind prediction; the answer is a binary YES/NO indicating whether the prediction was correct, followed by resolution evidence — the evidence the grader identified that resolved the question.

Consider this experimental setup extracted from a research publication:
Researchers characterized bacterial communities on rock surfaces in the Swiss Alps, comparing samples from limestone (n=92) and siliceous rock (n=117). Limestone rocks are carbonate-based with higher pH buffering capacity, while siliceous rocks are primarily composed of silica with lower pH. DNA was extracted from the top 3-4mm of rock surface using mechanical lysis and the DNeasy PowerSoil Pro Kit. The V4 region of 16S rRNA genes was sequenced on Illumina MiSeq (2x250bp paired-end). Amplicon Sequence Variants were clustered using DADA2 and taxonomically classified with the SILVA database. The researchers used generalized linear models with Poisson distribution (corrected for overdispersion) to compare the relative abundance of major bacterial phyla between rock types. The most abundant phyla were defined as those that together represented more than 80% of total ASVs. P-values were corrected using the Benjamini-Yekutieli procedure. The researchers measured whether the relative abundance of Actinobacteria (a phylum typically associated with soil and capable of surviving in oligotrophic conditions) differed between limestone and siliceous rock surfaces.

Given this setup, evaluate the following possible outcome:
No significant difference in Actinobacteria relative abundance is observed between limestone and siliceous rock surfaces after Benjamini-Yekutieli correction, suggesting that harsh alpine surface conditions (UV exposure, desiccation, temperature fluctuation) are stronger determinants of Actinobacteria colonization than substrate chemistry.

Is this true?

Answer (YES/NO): NO